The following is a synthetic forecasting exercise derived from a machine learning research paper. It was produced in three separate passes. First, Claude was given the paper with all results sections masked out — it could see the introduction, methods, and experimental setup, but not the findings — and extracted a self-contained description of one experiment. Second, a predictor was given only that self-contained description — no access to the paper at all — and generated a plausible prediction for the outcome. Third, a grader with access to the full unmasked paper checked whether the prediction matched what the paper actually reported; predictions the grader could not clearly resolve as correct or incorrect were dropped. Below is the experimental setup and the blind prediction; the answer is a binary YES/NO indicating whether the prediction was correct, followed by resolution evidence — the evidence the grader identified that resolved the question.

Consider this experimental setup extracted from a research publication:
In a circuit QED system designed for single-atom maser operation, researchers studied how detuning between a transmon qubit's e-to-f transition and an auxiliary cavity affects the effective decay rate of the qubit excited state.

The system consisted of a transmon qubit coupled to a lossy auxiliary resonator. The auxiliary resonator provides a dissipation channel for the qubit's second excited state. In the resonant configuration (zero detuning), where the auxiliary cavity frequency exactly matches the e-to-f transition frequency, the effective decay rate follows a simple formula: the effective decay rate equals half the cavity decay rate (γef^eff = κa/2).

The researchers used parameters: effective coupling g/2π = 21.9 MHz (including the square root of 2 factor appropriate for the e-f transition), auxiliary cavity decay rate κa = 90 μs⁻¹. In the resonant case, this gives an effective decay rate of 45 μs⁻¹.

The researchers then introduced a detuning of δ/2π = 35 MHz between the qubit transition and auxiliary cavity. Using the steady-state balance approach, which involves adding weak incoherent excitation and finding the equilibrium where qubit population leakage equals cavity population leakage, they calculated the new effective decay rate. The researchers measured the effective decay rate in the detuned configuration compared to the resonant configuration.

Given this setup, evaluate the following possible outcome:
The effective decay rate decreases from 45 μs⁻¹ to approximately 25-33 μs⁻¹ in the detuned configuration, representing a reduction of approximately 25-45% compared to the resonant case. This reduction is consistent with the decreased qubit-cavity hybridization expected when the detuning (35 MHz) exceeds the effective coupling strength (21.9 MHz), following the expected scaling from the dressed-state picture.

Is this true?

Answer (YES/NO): YES